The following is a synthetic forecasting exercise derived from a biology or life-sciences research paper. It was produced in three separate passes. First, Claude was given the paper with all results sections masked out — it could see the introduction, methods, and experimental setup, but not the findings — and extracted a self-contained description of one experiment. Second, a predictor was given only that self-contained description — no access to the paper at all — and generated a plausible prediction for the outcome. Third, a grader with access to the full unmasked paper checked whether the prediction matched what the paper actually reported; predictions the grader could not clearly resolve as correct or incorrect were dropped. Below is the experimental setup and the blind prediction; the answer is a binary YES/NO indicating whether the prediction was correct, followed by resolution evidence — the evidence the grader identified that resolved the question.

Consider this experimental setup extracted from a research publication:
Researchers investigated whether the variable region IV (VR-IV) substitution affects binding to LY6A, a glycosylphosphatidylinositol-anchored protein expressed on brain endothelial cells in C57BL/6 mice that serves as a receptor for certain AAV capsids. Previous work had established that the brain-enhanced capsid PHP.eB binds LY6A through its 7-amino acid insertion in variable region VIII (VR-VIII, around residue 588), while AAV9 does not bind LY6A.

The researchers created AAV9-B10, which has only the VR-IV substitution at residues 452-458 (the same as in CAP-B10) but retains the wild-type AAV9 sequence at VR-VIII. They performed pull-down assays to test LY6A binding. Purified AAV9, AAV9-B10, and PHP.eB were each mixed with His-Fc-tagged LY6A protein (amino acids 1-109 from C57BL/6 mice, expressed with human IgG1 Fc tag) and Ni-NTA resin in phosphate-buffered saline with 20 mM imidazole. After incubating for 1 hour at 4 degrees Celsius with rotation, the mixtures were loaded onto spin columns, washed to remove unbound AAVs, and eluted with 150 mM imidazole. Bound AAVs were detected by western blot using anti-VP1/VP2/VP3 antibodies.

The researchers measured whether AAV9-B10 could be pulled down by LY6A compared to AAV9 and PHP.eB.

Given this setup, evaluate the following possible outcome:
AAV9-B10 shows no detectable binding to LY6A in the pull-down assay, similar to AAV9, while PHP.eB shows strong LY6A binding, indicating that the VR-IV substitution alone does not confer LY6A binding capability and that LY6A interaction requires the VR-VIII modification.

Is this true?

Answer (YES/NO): YES